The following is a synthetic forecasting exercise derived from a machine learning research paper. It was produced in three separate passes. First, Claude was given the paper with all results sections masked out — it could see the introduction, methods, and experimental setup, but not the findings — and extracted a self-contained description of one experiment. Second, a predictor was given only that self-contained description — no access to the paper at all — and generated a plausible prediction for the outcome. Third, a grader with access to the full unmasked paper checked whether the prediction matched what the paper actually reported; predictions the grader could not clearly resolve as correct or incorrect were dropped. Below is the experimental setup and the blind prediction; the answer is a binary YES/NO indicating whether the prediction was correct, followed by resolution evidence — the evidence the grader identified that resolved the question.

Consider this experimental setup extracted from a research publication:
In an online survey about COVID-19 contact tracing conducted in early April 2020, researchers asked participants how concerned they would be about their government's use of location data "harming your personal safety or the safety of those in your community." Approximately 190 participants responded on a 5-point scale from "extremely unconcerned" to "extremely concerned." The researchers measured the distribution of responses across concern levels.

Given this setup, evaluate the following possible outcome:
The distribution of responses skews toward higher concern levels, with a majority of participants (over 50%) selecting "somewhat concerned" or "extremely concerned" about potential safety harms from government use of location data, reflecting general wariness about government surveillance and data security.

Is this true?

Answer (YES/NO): YES